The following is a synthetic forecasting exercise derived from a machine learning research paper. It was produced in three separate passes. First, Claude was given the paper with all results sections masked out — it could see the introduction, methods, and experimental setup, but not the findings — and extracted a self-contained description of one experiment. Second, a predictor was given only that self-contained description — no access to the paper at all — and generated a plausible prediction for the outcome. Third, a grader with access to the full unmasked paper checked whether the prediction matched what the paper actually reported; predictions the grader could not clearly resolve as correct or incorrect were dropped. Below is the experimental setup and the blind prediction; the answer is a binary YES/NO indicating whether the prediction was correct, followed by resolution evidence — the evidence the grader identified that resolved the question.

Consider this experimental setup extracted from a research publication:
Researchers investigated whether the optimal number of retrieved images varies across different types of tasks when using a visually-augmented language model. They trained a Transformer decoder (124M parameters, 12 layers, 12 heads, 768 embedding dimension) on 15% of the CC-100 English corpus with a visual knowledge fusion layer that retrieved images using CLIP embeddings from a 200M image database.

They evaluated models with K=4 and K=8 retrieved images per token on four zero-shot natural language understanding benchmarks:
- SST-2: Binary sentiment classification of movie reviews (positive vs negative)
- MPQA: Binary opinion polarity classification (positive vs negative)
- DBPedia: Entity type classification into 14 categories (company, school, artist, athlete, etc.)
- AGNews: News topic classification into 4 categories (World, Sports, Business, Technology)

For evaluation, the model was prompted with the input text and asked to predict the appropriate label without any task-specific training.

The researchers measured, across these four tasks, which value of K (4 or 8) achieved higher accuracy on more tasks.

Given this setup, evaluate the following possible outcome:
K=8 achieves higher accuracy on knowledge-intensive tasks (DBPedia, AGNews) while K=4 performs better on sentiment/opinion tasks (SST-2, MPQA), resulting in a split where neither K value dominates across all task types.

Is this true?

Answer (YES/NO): NO